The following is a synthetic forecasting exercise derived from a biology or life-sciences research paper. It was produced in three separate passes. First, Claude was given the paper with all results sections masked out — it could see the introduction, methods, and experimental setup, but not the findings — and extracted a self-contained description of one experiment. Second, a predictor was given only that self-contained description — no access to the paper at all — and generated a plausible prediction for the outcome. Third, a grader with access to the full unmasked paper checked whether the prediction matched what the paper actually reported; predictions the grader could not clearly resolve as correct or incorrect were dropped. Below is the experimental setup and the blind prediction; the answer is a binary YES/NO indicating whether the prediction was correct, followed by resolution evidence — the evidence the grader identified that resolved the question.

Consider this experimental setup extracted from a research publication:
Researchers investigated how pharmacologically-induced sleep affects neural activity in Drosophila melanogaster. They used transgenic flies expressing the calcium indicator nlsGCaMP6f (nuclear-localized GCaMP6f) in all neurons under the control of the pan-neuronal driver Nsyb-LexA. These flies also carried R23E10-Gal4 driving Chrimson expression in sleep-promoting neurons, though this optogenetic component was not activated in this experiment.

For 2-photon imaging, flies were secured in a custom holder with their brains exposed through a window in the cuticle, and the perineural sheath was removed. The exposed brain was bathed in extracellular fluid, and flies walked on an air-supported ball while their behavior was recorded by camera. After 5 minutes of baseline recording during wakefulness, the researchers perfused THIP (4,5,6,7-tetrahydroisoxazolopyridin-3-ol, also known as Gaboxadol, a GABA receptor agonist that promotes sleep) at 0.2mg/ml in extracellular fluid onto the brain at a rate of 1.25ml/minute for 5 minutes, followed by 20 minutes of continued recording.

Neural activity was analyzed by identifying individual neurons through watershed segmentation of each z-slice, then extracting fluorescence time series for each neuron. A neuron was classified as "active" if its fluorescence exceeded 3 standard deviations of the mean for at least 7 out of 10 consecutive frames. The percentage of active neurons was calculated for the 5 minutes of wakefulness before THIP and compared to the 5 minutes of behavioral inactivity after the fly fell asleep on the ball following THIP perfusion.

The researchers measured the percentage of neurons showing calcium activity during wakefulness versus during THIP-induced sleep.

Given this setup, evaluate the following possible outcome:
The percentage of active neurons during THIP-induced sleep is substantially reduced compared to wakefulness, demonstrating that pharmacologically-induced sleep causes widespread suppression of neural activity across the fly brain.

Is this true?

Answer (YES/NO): YES